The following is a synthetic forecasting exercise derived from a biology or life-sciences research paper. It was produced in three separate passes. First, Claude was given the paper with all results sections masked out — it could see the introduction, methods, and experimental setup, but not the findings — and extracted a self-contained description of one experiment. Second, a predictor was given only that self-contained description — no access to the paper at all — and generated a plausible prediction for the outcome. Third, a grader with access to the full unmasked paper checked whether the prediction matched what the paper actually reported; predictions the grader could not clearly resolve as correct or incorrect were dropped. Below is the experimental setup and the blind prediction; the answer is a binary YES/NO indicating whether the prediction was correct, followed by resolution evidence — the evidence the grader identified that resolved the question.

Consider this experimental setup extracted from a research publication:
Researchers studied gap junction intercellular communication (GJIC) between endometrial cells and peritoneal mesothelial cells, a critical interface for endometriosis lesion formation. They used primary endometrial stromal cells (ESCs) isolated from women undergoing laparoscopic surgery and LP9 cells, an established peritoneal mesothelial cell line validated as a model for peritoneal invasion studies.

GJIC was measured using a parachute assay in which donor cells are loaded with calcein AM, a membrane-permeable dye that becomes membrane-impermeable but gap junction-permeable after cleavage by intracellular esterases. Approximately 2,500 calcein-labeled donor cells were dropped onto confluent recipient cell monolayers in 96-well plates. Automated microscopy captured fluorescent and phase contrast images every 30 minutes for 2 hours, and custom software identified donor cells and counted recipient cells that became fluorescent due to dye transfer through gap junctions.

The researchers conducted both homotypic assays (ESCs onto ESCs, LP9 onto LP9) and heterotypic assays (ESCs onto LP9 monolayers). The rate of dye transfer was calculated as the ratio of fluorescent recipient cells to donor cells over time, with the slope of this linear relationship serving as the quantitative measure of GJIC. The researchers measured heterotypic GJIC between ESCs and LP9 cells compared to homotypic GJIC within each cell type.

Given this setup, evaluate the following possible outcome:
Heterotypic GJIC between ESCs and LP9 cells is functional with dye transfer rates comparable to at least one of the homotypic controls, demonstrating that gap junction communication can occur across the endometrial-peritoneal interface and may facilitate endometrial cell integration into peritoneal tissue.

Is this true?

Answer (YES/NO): NO